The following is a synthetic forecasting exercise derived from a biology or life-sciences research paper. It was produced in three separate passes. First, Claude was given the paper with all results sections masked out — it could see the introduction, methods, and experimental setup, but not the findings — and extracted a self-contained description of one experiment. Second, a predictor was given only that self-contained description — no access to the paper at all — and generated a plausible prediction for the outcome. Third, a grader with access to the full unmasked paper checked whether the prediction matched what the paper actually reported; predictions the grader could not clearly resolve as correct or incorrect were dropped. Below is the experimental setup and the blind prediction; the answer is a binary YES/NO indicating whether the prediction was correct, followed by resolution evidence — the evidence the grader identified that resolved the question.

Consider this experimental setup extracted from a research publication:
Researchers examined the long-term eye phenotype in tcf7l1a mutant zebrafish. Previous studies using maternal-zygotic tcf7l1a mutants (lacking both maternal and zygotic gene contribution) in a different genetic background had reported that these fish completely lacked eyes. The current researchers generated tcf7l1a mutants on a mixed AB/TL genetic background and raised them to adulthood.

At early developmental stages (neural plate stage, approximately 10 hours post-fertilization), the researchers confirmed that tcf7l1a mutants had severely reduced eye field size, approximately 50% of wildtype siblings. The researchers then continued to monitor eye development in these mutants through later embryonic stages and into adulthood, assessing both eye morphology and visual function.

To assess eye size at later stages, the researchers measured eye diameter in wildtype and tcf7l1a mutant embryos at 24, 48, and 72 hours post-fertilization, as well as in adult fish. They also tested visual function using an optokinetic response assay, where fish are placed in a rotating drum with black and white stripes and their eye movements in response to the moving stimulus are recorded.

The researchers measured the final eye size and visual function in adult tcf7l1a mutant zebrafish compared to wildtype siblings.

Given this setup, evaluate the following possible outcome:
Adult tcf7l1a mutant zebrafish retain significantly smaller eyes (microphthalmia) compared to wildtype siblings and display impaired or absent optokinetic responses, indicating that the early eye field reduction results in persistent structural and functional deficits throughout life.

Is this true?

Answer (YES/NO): NO